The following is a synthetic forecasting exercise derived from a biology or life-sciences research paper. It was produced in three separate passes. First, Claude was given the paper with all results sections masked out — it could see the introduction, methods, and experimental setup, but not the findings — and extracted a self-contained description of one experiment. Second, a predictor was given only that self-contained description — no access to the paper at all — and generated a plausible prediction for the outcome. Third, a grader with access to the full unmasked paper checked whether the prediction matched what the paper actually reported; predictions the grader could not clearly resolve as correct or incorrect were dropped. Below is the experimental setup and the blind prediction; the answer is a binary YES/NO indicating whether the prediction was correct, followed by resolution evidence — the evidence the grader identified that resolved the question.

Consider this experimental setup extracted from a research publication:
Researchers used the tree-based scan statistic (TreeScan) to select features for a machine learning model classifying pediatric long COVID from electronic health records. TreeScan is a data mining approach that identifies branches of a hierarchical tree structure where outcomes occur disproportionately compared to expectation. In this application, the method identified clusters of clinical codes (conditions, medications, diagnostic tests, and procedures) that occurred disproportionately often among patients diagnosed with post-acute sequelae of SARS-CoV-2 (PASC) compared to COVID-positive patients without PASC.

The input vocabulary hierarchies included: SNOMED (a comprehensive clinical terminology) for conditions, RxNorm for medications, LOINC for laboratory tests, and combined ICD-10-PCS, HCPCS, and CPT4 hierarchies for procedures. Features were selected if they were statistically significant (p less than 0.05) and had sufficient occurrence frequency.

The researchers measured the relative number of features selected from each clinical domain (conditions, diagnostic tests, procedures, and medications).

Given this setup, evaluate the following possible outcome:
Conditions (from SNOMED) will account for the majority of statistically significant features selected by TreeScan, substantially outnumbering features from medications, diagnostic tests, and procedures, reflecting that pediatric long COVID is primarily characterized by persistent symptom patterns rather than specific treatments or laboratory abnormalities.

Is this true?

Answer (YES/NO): NO